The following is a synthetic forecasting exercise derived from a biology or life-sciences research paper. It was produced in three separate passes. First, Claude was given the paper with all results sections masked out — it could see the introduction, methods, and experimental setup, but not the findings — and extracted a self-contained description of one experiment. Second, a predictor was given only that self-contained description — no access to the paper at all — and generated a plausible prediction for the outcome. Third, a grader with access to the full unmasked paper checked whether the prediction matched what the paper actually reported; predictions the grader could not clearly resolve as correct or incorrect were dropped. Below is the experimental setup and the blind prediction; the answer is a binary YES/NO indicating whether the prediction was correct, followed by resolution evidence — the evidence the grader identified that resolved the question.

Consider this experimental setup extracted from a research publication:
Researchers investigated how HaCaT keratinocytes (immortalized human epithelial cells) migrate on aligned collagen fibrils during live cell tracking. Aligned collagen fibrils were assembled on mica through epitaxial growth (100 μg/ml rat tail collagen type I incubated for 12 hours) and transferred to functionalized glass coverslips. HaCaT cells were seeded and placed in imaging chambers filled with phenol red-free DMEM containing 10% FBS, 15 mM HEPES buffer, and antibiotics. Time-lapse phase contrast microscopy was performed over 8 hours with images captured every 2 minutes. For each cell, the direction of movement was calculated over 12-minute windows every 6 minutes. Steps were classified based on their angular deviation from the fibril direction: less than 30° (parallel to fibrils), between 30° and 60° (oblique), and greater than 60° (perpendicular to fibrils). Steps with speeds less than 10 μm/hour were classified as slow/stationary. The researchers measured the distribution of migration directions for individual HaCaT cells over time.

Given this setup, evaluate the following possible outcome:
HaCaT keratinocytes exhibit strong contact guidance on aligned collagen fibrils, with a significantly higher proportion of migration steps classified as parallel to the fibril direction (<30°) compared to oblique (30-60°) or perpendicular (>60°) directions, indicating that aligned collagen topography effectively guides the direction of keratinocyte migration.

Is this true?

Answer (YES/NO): NO